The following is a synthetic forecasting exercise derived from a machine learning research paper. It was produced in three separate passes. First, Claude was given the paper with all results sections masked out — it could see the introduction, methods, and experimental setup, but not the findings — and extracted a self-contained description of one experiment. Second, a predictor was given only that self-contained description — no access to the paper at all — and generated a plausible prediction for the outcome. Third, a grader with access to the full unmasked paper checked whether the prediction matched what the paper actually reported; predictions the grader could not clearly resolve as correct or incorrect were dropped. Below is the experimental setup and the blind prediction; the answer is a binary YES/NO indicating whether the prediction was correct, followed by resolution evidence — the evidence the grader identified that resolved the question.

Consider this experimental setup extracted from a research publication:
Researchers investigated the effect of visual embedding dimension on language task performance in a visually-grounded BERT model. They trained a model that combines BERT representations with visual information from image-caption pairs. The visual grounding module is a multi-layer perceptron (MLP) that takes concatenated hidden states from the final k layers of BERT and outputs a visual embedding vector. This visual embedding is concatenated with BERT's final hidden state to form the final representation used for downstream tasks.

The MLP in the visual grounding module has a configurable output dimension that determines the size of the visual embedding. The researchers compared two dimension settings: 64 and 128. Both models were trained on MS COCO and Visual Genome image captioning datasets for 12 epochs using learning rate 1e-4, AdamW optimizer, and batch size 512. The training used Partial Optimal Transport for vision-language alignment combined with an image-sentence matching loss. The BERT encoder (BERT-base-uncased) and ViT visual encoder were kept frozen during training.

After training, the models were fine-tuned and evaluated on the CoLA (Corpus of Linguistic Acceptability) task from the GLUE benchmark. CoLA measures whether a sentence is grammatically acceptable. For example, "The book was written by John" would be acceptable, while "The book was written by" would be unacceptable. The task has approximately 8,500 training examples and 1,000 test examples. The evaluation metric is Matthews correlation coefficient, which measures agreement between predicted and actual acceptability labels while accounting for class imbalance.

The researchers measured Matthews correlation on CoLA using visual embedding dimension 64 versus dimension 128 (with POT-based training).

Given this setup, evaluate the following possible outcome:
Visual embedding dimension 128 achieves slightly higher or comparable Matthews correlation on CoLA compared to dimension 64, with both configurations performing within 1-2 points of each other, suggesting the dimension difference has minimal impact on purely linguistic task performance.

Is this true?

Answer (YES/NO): NO